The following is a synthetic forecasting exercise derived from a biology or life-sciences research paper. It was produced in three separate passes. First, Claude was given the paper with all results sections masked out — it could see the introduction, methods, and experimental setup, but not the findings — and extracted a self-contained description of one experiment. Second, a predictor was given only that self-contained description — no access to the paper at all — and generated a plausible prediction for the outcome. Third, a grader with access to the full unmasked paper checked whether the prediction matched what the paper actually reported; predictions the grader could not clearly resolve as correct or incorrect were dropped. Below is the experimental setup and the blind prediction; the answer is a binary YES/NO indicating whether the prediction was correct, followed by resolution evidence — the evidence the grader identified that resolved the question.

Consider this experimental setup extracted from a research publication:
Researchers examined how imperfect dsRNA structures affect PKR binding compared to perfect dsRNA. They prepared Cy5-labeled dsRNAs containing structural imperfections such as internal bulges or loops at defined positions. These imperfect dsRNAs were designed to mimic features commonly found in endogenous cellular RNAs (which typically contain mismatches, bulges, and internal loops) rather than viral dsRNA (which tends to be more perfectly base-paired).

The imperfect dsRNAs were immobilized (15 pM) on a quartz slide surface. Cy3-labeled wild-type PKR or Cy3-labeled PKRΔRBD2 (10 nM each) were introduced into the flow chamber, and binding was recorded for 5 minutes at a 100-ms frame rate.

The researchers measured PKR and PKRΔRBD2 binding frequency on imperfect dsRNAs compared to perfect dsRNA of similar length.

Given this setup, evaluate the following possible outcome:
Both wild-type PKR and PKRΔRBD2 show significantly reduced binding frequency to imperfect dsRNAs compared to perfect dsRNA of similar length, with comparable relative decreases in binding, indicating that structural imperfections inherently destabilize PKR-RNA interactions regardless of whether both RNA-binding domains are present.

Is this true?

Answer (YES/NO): NO